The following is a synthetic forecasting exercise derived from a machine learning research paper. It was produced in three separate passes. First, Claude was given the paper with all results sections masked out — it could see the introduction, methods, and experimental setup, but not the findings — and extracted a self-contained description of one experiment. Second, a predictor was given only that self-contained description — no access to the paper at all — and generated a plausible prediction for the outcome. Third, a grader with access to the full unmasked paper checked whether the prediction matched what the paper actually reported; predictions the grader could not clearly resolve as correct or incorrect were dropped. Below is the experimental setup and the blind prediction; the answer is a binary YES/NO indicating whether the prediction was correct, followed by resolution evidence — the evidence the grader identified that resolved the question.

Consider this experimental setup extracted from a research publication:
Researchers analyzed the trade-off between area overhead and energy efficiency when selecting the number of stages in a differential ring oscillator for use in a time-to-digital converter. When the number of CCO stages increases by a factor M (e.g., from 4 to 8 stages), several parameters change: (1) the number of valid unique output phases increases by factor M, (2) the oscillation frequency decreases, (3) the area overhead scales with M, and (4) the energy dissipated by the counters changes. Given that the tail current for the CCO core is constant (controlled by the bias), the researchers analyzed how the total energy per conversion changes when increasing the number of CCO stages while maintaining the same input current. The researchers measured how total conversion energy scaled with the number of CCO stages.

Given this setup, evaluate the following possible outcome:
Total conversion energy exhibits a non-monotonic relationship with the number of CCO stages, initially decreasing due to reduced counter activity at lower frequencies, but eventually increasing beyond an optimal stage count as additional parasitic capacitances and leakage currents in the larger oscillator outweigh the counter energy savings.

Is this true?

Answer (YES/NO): NO